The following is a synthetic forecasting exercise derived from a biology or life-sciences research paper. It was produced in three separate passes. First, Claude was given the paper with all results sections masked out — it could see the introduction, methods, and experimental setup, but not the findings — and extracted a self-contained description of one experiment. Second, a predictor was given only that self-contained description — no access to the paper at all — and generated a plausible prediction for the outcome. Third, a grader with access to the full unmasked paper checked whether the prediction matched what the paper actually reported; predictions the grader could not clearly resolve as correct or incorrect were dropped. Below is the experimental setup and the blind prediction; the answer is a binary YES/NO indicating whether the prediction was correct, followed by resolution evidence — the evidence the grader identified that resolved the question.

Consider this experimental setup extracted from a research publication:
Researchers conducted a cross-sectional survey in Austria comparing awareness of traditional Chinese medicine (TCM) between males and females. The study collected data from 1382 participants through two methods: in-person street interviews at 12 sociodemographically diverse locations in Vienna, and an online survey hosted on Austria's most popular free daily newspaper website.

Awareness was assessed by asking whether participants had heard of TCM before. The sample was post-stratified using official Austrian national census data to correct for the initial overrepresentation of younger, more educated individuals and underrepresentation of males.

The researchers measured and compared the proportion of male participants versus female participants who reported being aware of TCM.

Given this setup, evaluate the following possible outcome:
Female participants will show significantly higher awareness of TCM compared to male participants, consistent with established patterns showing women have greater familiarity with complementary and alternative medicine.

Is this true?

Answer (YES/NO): NO